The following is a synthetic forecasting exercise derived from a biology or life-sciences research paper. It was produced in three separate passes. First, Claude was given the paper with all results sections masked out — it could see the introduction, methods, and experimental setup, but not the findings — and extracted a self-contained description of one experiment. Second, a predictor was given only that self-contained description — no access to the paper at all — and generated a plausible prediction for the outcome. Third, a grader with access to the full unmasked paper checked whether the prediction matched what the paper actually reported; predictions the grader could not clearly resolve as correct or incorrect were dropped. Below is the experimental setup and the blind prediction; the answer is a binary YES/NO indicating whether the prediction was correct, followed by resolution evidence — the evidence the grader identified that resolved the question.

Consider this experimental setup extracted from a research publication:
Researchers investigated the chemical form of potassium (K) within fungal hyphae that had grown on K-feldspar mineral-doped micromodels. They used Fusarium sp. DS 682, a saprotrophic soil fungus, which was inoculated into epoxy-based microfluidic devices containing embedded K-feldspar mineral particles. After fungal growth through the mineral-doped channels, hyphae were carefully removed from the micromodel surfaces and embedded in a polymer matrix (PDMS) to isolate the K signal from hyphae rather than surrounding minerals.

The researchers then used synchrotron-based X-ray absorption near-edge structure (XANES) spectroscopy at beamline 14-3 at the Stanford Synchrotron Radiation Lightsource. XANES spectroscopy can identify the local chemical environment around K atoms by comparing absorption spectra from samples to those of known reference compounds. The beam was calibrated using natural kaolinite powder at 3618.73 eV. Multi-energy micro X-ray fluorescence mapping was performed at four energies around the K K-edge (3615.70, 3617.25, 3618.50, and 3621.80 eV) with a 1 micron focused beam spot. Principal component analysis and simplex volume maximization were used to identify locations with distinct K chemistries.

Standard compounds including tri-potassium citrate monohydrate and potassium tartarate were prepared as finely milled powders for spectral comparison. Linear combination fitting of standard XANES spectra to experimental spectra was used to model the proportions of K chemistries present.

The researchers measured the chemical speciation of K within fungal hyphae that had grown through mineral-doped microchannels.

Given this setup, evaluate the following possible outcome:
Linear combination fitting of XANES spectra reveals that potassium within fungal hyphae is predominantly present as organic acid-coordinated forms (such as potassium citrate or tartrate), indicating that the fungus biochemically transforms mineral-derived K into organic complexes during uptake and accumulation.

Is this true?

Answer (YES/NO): NO